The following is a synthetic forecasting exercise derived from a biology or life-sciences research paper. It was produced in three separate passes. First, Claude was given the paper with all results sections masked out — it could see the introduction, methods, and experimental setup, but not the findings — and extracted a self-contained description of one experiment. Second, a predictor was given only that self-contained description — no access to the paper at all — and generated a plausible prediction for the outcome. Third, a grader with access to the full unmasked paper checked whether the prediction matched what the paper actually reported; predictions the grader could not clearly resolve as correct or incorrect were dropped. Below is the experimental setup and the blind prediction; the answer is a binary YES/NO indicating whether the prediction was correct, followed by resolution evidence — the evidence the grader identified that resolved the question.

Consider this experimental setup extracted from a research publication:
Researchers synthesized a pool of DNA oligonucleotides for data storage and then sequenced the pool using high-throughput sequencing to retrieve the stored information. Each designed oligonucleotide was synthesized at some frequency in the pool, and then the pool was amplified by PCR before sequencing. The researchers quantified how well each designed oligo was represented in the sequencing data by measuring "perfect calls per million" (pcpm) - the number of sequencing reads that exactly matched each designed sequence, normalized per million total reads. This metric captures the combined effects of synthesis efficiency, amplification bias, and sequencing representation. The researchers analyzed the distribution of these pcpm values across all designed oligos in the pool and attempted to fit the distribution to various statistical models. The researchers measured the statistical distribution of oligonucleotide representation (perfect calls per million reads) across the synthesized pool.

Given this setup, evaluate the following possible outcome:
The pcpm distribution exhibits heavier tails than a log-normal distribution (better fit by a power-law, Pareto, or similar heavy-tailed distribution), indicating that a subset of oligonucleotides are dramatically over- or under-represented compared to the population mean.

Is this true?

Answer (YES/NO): NO